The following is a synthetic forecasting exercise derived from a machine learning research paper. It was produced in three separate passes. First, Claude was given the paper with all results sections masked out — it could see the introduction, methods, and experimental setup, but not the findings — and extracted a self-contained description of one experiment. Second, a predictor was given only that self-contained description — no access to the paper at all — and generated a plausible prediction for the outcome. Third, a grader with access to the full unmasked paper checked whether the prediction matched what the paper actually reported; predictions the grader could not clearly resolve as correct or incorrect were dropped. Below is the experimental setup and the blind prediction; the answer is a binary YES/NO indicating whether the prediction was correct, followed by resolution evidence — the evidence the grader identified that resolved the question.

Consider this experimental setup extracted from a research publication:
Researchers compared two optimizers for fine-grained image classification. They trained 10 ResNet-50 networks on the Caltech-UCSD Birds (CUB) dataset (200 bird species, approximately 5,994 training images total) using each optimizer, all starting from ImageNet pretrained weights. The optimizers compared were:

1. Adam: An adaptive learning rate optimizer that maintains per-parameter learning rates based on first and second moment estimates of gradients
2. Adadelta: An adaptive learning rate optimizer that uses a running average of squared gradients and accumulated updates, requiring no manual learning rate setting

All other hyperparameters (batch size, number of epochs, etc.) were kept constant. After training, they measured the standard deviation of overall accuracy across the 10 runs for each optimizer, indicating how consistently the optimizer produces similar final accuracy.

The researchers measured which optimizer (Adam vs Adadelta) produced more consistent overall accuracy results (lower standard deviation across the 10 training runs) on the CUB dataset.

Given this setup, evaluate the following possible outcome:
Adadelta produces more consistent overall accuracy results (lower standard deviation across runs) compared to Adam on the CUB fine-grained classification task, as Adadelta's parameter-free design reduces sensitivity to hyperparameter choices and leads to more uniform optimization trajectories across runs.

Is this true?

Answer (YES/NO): YES